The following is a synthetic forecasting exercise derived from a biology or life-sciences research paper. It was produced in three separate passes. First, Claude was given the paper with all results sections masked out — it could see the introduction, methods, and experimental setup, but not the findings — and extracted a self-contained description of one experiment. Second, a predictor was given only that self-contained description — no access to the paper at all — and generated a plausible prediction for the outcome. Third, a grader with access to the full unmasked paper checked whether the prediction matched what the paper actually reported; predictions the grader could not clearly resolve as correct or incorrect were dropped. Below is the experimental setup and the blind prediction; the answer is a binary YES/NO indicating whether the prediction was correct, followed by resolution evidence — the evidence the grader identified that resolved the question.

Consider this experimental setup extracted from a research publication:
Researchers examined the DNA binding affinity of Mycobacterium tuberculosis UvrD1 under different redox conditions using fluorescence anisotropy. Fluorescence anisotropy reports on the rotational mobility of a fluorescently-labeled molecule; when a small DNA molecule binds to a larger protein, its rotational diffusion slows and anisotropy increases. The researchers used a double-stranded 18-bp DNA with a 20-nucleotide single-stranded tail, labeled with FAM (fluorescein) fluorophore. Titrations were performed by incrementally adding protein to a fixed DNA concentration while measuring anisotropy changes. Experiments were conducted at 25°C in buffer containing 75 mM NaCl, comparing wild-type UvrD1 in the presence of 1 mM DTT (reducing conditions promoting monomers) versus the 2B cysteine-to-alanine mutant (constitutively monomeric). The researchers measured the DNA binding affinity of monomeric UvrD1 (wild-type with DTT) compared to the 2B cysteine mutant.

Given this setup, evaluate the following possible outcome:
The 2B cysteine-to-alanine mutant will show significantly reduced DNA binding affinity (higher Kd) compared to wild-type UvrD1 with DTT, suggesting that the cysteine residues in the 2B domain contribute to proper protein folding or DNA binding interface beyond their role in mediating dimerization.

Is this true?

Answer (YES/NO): NO